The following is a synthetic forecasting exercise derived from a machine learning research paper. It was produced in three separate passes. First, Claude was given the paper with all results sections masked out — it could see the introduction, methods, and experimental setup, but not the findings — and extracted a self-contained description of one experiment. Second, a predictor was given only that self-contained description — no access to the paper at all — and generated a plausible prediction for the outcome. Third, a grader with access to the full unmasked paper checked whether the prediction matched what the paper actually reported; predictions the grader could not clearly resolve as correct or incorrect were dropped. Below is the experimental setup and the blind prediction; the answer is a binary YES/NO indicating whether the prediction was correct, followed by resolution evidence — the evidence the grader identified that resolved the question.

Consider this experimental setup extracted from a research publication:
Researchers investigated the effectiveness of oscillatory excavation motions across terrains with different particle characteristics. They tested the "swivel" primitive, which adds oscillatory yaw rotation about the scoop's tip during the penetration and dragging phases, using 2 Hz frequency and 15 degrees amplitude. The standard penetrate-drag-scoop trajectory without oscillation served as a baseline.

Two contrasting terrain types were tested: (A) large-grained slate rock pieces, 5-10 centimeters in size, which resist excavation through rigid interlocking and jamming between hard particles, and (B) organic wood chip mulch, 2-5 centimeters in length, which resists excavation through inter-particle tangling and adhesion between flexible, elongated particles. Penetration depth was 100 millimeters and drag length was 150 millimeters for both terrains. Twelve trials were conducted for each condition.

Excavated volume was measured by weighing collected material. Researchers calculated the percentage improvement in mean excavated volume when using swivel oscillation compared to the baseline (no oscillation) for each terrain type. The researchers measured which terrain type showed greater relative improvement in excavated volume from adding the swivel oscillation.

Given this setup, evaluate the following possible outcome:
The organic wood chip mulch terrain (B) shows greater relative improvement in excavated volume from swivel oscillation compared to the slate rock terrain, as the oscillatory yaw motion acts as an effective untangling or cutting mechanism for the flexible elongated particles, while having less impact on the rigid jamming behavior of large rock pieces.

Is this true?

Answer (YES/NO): NO